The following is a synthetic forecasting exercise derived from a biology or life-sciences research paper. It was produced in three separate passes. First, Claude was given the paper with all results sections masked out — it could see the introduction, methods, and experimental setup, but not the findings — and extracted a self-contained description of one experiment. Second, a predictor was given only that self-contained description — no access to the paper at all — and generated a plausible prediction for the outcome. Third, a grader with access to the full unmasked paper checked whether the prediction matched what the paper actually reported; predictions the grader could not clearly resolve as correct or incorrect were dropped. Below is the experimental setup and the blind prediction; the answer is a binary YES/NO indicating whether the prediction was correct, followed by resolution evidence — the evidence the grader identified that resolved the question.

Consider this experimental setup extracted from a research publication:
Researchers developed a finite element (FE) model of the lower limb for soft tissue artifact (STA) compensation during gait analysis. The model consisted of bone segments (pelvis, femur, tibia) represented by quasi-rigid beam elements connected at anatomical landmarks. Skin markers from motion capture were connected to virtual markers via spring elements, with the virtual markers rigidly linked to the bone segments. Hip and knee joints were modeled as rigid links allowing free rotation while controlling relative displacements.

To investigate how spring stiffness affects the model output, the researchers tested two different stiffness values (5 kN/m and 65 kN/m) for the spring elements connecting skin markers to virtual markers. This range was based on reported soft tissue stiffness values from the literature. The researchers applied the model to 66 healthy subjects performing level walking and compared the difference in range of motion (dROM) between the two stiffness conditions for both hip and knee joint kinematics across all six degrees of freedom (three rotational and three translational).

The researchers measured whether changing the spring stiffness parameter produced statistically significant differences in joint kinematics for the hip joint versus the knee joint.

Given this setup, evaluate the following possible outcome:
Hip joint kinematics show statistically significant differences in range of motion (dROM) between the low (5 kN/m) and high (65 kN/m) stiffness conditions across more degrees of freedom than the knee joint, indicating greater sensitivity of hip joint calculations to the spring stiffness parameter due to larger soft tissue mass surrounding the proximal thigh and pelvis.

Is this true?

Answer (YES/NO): NO